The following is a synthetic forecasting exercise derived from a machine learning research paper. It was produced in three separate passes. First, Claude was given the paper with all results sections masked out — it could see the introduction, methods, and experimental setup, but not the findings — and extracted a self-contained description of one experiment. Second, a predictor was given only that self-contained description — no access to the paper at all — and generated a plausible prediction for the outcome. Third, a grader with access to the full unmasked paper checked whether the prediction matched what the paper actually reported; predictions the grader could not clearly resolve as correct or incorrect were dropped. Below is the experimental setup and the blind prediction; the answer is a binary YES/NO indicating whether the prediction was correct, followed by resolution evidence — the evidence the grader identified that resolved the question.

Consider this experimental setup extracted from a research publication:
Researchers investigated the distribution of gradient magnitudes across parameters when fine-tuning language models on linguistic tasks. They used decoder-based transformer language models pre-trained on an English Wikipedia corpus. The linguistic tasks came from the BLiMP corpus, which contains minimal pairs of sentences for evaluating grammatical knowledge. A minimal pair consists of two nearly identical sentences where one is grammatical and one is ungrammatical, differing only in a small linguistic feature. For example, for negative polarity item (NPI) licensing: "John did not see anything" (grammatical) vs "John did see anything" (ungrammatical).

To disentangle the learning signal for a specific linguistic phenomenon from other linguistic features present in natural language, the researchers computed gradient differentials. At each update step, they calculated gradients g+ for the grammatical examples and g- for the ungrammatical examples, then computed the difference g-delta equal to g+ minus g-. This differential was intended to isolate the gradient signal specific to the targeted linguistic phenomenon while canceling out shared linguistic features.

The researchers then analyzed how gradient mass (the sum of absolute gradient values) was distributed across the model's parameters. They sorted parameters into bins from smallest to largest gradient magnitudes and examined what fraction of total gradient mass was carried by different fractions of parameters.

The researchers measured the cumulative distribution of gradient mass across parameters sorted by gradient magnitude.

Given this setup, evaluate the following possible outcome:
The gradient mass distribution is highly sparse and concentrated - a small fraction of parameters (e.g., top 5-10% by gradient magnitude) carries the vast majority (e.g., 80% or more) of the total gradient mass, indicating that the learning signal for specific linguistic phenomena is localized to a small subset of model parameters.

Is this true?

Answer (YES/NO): YES